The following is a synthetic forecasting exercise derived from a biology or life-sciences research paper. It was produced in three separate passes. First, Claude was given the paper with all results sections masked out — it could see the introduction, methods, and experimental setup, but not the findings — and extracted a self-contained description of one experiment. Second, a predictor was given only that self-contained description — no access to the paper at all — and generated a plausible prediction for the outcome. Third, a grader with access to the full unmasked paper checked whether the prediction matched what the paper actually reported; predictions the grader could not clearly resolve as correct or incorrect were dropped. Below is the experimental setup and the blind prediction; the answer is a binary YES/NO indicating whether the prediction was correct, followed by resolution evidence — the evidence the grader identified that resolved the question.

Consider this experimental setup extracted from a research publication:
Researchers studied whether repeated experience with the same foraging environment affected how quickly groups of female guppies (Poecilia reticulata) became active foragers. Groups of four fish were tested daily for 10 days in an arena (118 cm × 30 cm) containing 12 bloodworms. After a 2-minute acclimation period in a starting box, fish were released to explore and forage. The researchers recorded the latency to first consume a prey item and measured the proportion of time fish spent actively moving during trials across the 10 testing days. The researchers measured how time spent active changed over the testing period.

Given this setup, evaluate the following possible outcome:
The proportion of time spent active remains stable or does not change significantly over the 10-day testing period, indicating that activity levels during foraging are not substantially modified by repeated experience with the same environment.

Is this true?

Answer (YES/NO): NO